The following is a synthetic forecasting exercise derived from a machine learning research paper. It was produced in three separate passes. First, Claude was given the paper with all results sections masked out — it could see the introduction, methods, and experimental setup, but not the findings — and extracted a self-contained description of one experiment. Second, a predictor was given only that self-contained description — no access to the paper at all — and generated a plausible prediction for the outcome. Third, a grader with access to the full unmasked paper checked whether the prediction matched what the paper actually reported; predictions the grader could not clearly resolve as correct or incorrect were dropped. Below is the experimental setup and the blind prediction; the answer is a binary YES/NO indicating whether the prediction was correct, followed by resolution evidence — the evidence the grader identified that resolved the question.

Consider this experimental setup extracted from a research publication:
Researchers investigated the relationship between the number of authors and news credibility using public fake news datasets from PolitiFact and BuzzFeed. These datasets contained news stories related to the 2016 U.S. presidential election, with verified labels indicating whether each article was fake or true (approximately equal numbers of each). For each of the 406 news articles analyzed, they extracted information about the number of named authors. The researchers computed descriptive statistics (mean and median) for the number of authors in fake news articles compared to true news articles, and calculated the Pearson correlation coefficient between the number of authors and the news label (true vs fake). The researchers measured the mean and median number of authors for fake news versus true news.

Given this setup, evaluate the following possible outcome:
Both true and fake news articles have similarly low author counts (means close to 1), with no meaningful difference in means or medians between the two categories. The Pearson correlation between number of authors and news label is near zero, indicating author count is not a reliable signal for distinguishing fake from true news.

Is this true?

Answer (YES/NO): NO